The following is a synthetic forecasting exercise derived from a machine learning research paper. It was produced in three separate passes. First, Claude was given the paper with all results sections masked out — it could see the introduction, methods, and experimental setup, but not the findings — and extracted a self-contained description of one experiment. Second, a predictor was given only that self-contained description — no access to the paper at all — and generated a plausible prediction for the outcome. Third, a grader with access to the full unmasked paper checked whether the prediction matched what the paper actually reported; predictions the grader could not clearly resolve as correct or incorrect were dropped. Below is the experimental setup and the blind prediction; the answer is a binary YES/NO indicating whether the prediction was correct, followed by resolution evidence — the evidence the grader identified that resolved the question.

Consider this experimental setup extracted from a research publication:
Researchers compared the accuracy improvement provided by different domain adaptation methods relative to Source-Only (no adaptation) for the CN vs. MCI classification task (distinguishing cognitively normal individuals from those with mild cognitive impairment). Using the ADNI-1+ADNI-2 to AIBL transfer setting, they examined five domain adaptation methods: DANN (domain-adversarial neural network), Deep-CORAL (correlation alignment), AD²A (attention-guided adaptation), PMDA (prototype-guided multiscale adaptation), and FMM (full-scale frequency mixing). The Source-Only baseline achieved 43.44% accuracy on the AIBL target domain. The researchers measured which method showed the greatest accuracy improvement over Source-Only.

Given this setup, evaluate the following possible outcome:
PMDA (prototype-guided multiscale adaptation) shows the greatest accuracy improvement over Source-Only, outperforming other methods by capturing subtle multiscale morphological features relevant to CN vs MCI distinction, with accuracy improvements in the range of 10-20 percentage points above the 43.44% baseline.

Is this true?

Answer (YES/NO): NO